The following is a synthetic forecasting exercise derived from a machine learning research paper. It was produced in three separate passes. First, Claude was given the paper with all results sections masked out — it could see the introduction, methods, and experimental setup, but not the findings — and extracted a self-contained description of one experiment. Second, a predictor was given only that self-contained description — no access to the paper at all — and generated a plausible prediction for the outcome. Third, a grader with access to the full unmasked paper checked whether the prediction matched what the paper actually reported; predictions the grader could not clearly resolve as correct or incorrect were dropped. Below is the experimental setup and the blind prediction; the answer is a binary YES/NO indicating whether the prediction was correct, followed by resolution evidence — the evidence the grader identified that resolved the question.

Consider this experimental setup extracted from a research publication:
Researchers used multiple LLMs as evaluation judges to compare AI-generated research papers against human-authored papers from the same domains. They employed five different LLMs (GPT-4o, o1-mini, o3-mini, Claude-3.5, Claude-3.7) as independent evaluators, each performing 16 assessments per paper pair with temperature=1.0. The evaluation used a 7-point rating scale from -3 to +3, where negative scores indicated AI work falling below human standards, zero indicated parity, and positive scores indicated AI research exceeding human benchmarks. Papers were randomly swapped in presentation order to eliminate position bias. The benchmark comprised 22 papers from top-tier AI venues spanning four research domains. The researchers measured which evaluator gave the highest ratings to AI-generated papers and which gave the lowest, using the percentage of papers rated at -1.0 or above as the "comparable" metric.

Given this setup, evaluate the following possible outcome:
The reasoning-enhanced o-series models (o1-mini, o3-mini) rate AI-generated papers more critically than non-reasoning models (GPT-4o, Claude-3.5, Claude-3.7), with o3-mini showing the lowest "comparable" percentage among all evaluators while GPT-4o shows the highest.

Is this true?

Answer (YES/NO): NO